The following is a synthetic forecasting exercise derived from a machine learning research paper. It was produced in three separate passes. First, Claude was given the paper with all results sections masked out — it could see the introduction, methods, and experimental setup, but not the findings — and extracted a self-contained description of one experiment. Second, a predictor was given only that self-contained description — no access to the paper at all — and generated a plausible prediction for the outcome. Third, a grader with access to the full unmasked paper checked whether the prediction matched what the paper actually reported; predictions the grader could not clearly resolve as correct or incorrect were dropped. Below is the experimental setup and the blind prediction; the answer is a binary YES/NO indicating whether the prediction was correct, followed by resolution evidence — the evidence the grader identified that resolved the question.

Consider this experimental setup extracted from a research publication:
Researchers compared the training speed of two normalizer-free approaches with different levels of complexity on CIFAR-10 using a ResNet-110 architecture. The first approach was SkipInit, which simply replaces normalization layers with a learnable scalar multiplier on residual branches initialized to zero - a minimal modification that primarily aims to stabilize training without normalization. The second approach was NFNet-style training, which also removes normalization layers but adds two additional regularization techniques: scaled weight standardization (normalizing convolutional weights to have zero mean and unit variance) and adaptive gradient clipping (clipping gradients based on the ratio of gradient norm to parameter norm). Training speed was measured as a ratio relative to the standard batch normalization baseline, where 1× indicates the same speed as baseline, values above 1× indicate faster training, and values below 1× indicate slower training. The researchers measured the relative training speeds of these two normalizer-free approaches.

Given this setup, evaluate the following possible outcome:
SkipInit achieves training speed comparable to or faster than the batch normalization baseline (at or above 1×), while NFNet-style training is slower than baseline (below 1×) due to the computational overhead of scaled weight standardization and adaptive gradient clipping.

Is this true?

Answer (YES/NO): YES